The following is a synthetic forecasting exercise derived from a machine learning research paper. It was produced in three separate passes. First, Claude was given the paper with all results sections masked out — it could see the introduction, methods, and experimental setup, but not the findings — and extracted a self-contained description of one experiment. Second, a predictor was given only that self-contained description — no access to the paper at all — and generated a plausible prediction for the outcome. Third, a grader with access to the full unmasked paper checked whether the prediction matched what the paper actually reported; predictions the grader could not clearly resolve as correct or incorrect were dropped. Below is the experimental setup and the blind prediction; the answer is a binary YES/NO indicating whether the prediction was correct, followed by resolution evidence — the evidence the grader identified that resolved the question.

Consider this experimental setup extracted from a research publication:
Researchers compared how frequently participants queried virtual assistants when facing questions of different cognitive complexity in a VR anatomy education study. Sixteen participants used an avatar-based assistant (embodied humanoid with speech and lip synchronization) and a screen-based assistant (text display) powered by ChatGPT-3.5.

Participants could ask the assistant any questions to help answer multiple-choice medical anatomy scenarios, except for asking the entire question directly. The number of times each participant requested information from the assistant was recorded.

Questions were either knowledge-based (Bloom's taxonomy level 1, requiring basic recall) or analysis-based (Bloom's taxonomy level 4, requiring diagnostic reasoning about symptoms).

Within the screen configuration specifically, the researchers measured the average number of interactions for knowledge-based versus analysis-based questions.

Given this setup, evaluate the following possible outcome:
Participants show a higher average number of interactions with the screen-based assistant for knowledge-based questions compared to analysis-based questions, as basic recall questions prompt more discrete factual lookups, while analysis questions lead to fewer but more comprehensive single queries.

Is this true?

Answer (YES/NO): YES